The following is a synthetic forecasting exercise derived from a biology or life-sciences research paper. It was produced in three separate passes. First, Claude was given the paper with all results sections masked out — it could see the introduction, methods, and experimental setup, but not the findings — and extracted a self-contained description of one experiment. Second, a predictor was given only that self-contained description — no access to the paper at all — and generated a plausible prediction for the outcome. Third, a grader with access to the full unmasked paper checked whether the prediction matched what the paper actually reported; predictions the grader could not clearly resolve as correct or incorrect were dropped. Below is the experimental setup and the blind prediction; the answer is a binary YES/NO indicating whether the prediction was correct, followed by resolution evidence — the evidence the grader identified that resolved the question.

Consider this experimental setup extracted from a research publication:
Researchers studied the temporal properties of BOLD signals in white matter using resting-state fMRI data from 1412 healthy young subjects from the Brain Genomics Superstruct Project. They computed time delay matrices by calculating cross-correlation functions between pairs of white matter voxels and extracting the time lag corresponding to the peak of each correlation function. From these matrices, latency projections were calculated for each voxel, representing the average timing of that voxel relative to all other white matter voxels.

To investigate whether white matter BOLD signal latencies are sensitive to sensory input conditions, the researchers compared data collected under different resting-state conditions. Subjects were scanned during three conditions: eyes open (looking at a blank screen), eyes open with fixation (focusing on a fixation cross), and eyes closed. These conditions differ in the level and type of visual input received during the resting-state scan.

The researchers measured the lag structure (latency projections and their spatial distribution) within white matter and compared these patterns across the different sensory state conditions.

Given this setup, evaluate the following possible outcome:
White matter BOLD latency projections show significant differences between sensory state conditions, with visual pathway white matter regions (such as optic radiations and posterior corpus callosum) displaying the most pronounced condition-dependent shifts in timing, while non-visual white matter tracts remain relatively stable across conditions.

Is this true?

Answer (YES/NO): NO